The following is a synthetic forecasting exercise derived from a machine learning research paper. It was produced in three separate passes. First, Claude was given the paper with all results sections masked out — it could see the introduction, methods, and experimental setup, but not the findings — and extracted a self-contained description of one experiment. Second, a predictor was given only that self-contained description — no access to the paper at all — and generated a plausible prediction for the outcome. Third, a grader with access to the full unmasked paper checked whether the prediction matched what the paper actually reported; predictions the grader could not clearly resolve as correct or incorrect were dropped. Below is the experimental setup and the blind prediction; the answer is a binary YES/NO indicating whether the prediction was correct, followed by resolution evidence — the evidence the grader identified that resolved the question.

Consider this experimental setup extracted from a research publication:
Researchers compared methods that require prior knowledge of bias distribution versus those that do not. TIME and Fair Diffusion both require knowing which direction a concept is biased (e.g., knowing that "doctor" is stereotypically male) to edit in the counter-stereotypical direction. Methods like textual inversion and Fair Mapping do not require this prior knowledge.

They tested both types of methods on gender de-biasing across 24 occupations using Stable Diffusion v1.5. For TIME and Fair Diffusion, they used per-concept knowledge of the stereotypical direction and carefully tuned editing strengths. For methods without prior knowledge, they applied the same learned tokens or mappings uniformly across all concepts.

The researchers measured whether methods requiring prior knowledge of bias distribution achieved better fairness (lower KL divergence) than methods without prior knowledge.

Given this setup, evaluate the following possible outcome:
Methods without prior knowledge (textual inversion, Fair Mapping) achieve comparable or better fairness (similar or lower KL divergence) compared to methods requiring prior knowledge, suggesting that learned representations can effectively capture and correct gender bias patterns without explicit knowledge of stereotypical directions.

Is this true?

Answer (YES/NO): YES